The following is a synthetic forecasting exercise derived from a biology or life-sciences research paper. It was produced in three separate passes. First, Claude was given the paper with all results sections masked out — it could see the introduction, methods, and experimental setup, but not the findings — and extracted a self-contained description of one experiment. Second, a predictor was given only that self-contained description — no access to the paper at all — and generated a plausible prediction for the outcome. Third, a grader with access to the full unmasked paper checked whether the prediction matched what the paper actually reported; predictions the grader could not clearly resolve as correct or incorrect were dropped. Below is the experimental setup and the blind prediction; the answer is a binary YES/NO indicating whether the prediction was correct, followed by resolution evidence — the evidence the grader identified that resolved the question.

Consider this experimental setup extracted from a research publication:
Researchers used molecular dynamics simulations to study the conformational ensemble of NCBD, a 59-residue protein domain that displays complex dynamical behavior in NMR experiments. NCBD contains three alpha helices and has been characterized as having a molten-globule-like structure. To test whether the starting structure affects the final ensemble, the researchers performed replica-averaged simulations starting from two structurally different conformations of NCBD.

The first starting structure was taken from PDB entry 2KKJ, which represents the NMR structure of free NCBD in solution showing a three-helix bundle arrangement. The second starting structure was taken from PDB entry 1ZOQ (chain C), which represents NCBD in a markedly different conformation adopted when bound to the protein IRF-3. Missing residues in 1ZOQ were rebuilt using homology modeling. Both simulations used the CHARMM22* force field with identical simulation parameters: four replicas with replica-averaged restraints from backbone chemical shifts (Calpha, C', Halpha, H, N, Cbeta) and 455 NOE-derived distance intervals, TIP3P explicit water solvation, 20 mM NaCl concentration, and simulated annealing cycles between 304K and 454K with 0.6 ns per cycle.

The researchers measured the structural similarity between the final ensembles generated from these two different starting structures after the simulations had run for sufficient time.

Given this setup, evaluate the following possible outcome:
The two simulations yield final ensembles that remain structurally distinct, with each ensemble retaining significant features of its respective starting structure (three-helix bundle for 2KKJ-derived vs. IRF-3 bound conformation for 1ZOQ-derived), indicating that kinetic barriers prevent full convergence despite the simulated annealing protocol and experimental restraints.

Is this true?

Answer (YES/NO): NO